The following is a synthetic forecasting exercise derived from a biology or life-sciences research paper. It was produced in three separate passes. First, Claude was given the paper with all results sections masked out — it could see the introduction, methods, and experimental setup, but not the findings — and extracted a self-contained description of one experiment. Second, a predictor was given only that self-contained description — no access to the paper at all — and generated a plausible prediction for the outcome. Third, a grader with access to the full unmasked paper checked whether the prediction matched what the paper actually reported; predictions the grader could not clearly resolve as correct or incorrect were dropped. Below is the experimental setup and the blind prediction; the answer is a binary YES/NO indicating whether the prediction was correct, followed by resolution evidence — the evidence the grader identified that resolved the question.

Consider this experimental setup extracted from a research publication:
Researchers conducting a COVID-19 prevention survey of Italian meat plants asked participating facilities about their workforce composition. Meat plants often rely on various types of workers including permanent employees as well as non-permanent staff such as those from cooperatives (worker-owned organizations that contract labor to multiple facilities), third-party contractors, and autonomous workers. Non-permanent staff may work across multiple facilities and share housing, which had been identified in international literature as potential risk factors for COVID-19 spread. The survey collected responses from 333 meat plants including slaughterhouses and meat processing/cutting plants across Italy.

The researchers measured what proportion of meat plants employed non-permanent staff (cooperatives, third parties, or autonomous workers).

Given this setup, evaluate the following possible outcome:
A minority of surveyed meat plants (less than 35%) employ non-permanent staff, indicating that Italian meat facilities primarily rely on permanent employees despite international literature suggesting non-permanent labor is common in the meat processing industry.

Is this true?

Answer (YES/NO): NO